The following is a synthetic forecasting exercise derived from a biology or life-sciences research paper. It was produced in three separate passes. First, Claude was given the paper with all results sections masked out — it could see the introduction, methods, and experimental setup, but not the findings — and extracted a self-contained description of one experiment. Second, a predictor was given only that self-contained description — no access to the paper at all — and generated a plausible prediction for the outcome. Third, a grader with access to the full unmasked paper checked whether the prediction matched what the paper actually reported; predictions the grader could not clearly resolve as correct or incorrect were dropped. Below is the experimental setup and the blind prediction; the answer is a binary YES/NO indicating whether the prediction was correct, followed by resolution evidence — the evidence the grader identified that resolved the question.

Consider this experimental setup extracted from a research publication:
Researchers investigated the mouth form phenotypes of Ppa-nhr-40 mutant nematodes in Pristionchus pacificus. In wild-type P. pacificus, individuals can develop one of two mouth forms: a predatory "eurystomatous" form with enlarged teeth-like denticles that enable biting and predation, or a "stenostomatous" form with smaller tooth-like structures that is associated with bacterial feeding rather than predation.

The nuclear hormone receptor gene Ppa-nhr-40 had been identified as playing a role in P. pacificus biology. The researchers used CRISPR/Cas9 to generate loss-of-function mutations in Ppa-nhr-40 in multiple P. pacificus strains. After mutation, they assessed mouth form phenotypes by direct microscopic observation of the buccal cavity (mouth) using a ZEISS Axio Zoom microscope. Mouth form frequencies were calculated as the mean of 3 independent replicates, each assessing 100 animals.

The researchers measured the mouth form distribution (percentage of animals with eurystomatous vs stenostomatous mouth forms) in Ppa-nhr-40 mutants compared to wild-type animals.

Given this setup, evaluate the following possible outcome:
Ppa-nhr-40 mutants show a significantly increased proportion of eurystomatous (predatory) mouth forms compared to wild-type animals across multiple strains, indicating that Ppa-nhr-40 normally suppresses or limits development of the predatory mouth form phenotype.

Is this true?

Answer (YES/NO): NO